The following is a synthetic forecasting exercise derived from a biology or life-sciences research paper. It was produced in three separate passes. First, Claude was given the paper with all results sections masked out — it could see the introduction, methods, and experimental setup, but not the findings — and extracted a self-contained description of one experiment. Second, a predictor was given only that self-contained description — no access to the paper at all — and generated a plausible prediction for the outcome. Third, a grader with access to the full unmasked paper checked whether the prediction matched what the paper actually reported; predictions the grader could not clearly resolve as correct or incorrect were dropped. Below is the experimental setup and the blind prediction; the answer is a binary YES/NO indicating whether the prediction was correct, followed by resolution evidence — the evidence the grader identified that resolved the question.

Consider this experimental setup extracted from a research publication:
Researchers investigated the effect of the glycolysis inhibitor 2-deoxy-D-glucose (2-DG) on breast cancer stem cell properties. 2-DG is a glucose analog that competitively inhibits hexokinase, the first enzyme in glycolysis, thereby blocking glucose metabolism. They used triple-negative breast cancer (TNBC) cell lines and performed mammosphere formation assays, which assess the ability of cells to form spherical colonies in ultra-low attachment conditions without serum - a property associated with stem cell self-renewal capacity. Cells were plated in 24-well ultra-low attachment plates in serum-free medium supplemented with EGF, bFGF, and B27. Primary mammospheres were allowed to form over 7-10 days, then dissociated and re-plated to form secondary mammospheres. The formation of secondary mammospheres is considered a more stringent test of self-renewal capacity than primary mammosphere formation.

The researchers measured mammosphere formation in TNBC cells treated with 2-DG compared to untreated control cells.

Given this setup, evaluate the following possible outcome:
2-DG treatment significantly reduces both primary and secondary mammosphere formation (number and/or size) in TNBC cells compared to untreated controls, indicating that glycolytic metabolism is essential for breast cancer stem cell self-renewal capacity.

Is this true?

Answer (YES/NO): NO